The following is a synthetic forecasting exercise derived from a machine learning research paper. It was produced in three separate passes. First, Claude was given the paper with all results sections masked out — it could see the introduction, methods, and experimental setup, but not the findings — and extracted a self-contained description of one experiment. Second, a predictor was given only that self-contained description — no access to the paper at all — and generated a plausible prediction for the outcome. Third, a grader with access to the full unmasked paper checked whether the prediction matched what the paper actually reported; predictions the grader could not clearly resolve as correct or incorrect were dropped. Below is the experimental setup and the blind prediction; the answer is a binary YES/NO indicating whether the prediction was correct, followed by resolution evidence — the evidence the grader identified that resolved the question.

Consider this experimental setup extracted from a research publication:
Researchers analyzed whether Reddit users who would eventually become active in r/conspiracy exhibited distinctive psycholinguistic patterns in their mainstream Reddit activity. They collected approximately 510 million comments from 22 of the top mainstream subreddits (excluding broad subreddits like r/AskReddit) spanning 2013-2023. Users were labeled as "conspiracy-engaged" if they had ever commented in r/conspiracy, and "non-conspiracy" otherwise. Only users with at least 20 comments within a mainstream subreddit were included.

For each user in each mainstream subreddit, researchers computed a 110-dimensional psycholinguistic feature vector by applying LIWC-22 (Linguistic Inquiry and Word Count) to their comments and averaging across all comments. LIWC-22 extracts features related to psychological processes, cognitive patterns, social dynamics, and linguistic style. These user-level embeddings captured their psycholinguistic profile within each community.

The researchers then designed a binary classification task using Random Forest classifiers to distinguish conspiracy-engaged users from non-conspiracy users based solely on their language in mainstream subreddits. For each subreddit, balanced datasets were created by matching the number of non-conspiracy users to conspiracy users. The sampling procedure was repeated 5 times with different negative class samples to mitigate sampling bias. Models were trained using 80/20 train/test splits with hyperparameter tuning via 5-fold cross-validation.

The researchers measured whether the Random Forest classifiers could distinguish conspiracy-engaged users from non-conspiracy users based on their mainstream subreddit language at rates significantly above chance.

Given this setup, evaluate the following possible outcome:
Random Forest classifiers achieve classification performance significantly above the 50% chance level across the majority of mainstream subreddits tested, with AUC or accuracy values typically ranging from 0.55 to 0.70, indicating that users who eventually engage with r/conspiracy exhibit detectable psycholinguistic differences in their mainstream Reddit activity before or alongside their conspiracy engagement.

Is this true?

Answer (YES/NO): NO